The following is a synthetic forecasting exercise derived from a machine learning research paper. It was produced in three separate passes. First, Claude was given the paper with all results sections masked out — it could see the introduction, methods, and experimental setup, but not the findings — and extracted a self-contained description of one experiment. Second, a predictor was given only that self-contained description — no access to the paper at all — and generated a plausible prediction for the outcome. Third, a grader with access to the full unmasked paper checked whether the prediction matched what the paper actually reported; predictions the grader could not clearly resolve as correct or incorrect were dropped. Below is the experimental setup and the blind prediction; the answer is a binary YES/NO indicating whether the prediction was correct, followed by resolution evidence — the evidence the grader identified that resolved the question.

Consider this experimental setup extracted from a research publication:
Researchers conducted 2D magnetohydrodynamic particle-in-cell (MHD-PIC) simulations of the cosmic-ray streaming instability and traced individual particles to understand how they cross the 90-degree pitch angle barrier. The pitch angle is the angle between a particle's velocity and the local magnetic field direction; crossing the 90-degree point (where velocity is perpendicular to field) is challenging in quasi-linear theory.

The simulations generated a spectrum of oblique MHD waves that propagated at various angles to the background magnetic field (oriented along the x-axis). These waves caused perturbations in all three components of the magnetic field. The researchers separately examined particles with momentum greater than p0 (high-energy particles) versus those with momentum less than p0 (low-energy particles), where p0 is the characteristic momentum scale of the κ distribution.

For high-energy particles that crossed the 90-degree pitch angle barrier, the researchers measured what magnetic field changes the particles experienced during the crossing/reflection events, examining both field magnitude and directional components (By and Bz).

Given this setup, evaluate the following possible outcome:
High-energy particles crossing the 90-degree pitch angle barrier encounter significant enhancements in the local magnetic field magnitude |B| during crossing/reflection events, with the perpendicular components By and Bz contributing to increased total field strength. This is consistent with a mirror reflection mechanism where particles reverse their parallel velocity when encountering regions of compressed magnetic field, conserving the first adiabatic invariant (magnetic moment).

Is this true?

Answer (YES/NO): NO